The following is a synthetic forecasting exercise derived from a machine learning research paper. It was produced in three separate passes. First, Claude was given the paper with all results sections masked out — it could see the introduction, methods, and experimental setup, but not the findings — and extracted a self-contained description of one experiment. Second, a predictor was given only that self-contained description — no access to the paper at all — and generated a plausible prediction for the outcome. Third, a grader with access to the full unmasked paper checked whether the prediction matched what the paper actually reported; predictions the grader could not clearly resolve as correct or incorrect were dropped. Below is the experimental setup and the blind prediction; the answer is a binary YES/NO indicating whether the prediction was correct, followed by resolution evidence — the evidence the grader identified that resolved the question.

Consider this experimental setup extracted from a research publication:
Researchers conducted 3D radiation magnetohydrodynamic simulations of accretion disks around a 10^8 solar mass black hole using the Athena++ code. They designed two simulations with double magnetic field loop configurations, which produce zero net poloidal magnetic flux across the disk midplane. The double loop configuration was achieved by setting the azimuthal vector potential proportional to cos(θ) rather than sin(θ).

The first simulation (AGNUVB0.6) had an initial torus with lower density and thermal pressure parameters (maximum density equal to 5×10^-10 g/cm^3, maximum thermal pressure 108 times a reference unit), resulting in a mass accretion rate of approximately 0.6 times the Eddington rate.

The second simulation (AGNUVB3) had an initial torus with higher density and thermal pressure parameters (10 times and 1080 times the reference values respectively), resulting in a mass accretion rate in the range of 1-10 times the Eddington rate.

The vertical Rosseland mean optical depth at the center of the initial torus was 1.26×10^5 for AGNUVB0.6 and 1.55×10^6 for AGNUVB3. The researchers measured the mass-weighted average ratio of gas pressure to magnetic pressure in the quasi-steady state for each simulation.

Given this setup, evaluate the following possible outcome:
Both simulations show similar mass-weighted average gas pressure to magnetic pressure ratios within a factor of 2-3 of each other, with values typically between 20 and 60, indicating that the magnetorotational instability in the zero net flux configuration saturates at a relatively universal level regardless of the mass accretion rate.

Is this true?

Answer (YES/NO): NO